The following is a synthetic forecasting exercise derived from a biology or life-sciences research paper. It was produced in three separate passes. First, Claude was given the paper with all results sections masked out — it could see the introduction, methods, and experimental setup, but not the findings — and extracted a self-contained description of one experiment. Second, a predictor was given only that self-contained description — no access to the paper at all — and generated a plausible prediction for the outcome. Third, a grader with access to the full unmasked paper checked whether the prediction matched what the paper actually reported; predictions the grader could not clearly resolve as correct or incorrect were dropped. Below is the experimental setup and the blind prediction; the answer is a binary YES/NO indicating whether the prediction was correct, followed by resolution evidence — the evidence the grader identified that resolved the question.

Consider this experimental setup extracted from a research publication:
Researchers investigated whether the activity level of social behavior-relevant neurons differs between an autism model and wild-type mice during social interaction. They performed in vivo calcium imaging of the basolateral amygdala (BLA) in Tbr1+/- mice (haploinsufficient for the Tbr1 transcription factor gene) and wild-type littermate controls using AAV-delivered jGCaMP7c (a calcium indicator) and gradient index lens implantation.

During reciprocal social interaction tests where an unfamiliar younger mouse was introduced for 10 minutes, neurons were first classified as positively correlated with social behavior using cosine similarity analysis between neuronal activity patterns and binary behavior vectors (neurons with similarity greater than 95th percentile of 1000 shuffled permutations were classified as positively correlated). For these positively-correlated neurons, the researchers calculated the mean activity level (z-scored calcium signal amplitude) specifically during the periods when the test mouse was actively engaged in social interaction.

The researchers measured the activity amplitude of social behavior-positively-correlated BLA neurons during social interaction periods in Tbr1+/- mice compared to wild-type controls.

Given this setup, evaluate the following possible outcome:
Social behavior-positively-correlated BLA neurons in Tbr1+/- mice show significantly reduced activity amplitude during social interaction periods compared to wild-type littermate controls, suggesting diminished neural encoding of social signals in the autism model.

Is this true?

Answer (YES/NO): NO